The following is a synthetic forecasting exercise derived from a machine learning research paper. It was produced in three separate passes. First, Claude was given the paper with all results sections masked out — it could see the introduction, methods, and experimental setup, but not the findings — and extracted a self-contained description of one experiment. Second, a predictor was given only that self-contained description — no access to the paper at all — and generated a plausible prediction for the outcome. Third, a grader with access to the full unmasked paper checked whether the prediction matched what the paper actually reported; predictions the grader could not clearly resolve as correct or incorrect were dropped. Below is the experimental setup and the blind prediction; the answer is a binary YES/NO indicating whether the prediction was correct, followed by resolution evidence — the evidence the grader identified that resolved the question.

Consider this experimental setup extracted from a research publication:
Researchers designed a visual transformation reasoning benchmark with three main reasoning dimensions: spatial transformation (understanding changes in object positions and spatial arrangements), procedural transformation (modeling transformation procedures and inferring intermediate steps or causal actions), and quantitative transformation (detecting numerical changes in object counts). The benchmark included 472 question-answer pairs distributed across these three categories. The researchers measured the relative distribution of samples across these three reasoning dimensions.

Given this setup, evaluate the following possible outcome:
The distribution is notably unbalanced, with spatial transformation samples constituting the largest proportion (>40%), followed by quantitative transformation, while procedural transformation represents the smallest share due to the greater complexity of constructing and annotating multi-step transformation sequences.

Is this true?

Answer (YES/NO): NO